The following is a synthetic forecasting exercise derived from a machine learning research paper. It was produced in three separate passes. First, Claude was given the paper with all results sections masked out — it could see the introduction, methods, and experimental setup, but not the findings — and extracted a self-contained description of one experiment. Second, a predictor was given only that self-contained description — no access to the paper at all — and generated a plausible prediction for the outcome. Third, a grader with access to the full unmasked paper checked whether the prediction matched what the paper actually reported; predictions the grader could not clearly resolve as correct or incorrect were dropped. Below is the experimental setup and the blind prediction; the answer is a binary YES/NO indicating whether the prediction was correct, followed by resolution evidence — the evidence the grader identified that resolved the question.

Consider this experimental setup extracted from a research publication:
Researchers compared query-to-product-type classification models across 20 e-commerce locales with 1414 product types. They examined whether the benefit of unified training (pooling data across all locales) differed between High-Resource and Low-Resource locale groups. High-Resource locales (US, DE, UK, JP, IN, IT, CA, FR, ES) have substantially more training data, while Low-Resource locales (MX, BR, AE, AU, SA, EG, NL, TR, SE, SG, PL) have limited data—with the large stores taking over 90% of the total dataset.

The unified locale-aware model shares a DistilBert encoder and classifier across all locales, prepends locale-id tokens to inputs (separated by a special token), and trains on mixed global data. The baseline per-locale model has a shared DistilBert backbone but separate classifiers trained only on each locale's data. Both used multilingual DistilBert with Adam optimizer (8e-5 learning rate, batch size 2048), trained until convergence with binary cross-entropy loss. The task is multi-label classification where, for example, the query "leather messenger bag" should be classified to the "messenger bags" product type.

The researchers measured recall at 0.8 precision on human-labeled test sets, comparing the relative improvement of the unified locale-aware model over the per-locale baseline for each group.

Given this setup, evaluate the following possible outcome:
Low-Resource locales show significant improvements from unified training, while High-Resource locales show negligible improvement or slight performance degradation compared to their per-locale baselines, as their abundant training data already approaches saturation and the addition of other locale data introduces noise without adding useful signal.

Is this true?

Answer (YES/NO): NO